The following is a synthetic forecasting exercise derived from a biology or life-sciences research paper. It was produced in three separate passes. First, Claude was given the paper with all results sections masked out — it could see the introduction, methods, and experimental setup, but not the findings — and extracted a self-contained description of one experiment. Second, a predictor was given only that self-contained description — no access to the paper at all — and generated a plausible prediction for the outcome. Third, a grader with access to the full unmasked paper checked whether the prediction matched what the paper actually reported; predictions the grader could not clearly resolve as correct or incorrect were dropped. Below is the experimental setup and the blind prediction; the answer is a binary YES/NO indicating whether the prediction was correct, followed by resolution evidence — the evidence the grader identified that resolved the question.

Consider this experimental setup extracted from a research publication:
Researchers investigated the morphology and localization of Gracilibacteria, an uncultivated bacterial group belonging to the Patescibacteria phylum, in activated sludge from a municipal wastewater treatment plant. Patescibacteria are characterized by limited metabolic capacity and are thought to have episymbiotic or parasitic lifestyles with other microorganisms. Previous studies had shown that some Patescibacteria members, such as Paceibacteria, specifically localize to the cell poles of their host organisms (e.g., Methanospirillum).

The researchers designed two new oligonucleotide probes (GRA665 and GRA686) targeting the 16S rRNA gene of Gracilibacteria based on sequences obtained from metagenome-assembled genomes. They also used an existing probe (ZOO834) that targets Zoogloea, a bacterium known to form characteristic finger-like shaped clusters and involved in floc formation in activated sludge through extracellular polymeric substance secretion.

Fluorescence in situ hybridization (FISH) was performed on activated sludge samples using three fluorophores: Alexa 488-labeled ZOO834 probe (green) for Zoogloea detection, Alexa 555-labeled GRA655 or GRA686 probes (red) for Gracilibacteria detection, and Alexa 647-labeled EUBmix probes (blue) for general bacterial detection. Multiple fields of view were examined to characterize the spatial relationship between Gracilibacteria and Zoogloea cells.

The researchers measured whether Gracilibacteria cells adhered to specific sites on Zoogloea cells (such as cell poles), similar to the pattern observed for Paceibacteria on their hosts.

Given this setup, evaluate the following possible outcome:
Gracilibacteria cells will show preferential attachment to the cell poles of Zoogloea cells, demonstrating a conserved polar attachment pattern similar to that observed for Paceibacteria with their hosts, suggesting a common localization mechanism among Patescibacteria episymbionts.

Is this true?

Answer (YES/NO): NO